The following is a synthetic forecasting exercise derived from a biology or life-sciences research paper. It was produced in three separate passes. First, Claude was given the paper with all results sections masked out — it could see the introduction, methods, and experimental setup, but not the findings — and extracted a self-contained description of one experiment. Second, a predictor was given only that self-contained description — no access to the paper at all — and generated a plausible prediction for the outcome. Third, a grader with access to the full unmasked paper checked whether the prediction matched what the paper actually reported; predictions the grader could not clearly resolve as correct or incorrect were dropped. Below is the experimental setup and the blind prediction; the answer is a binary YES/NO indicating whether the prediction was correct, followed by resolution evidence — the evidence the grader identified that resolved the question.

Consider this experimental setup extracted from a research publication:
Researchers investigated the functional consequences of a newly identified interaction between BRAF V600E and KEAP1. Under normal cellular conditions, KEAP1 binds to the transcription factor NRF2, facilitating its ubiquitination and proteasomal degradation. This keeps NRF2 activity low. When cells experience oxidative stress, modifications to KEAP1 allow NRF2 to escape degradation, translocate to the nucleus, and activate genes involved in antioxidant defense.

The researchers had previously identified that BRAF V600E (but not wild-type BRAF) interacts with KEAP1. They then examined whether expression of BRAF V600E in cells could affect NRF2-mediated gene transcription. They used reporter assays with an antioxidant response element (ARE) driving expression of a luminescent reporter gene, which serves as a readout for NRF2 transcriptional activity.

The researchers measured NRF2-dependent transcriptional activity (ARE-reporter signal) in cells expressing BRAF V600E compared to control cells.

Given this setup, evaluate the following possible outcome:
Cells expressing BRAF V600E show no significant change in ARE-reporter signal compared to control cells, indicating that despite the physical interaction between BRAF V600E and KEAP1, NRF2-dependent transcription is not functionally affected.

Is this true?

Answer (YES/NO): NO